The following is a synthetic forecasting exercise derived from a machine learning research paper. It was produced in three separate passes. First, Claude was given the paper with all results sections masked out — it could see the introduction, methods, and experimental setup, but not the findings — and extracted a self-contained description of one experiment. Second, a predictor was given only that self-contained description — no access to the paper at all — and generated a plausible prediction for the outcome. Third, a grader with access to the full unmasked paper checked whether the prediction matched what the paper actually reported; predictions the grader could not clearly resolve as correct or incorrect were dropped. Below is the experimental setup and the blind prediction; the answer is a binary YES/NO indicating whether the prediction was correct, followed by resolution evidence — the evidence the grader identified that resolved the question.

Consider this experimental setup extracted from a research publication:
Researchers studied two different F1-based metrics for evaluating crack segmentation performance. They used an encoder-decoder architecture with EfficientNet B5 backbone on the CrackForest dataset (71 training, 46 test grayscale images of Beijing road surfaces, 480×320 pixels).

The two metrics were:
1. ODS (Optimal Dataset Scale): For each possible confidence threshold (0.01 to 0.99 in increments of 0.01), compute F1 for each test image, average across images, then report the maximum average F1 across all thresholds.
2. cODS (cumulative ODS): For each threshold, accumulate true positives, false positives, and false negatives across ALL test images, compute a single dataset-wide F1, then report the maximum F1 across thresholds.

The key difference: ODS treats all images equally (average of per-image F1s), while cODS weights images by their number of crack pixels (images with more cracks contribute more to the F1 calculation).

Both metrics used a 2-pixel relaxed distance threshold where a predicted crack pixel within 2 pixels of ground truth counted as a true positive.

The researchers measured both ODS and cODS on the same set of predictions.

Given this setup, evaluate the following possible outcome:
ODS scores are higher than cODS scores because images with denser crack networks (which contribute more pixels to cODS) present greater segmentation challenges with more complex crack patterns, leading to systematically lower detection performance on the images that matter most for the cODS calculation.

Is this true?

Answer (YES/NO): NO